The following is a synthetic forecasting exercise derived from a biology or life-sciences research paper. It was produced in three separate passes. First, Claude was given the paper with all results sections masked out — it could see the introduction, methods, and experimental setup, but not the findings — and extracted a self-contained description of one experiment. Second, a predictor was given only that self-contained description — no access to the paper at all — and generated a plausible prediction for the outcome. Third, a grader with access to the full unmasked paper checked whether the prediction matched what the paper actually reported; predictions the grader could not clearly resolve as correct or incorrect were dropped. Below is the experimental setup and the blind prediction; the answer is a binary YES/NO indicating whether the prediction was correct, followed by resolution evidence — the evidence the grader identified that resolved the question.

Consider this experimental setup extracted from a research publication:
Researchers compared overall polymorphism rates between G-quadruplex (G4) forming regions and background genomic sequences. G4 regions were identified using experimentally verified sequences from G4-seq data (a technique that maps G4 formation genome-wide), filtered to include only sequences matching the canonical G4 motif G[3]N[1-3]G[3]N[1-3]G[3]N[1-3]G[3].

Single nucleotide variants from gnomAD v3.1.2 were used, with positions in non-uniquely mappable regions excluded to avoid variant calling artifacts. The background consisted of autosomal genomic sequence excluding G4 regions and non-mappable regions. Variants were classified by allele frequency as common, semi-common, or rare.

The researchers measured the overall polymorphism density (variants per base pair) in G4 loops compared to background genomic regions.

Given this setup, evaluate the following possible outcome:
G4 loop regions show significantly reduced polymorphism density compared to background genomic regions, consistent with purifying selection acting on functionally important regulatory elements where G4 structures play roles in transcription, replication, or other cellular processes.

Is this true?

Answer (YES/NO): NO